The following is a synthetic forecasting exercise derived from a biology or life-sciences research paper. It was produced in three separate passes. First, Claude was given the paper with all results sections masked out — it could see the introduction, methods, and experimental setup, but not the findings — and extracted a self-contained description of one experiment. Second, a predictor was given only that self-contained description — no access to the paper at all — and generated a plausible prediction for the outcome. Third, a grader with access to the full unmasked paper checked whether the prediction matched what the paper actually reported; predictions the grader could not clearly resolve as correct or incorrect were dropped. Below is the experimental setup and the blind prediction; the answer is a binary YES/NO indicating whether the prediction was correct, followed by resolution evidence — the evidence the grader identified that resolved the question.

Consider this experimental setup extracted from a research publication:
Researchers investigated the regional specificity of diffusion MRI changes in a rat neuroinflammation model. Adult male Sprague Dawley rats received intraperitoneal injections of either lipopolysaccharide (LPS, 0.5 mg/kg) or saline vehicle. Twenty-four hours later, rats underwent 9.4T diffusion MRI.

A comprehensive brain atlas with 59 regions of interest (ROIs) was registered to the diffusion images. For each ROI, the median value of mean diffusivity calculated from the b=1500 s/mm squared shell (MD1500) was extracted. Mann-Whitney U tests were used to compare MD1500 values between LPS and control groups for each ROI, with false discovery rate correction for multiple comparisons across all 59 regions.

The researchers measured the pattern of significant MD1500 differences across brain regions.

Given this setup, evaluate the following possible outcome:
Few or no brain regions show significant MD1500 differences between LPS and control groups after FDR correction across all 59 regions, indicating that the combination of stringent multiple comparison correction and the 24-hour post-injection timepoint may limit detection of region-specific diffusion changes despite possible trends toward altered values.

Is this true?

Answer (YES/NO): NO